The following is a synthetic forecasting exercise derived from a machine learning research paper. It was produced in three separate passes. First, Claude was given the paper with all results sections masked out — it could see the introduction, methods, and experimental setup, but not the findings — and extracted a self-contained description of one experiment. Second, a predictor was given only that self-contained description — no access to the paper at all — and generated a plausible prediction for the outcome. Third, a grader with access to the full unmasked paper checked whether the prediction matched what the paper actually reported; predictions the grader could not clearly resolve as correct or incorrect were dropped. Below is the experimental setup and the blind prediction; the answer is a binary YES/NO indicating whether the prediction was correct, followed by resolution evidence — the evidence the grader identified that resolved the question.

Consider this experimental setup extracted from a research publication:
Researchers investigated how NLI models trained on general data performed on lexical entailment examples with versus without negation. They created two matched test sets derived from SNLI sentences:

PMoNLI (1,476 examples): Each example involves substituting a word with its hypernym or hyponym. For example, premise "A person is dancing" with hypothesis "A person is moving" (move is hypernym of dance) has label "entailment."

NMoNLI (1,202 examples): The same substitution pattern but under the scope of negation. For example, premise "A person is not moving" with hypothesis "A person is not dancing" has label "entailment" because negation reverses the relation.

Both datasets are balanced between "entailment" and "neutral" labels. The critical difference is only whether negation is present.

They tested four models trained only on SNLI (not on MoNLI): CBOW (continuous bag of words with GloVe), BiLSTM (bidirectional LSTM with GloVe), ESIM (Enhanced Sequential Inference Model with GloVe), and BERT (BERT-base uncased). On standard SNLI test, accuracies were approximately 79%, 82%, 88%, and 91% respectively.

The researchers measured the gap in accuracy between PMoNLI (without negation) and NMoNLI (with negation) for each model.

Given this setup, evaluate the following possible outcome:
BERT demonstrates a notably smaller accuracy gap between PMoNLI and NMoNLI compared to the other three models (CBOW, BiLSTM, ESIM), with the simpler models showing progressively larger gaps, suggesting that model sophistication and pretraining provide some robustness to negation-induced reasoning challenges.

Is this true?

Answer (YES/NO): NO